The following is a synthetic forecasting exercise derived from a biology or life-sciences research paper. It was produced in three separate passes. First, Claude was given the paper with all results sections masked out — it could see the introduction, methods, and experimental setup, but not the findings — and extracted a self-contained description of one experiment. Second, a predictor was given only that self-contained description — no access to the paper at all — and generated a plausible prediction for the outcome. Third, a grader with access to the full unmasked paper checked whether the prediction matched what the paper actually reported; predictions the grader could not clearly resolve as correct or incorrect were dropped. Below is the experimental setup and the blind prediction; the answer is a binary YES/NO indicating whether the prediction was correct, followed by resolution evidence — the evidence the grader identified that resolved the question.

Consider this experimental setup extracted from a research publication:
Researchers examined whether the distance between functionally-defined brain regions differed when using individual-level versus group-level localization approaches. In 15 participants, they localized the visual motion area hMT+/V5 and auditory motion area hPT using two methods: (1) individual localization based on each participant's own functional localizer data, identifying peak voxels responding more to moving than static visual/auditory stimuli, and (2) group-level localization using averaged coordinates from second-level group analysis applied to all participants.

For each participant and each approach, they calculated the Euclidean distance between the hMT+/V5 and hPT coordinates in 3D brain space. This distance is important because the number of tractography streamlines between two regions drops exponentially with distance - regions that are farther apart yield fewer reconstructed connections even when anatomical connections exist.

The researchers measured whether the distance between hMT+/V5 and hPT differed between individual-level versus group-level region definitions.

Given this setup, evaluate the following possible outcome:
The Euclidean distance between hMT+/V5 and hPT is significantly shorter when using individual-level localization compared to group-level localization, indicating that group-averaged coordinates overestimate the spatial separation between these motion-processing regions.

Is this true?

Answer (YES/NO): NO